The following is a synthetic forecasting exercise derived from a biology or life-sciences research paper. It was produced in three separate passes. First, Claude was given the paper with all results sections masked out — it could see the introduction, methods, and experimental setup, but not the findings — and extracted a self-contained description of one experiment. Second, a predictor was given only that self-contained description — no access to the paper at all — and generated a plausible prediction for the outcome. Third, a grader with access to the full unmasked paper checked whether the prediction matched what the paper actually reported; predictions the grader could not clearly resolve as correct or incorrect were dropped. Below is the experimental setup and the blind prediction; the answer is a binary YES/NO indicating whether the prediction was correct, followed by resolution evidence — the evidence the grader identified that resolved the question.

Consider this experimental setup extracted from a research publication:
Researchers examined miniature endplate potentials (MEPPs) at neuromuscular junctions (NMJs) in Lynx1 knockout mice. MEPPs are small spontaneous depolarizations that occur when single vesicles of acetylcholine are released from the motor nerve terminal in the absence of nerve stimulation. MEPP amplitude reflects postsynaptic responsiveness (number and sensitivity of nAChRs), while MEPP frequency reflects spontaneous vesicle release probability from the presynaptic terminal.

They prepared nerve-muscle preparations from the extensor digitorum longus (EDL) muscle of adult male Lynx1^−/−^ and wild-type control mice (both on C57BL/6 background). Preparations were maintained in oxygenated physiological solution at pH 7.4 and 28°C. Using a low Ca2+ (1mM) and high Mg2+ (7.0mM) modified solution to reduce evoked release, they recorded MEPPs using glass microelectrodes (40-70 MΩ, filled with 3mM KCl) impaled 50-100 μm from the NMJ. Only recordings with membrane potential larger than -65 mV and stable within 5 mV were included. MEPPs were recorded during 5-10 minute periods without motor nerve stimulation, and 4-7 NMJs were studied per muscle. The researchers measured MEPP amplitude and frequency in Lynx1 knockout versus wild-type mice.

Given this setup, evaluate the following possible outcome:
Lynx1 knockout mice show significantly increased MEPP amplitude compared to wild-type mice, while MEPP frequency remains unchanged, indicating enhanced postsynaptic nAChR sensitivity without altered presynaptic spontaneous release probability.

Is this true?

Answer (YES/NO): NO